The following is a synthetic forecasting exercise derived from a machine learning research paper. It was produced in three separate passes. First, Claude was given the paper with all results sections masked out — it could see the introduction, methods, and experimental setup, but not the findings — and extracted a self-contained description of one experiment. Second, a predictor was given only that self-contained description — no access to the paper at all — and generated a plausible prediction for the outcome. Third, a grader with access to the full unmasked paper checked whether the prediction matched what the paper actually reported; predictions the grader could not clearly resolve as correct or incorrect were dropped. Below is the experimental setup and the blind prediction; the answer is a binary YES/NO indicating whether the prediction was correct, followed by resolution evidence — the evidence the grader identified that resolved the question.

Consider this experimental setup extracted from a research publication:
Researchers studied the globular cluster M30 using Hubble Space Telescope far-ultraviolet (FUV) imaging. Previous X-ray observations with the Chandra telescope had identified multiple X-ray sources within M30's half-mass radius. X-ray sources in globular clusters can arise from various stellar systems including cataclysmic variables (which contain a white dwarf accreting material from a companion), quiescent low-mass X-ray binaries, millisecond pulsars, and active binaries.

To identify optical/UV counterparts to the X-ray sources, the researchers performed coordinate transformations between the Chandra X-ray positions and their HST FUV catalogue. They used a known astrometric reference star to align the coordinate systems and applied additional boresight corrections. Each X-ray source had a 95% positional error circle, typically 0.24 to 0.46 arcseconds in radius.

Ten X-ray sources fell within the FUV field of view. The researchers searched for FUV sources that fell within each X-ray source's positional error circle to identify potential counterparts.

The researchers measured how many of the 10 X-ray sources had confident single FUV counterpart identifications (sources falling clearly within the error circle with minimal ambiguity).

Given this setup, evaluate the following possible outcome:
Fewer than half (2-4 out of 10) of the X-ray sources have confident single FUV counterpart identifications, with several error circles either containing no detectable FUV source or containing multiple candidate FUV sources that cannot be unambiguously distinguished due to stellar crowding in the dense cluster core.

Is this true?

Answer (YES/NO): NO